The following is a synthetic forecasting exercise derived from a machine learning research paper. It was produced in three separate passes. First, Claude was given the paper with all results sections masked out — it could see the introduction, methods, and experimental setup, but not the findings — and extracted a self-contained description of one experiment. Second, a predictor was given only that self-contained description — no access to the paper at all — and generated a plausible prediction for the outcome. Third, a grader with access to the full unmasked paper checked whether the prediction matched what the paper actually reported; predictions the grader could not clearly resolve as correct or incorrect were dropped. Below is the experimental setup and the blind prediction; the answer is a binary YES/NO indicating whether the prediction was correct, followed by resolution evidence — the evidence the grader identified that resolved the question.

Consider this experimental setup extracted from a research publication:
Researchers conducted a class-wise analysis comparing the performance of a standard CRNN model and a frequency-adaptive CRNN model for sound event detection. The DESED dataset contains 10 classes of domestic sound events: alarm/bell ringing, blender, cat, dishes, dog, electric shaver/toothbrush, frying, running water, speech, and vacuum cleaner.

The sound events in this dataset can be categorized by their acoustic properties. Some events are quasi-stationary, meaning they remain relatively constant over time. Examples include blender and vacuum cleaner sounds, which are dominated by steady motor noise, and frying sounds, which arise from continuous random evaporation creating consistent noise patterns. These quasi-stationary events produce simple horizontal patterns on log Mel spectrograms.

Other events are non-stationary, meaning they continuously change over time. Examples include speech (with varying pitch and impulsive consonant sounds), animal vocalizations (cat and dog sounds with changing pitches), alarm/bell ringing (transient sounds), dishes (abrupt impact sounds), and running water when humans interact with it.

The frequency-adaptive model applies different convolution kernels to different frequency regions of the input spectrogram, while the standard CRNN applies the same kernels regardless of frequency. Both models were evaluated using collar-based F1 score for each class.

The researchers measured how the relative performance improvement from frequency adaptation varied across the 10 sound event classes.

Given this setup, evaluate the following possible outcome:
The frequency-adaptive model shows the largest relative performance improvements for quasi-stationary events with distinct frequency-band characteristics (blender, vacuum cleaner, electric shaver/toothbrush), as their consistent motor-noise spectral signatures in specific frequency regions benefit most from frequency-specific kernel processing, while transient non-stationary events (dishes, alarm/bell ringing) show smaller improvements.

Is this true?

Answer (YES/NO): NO